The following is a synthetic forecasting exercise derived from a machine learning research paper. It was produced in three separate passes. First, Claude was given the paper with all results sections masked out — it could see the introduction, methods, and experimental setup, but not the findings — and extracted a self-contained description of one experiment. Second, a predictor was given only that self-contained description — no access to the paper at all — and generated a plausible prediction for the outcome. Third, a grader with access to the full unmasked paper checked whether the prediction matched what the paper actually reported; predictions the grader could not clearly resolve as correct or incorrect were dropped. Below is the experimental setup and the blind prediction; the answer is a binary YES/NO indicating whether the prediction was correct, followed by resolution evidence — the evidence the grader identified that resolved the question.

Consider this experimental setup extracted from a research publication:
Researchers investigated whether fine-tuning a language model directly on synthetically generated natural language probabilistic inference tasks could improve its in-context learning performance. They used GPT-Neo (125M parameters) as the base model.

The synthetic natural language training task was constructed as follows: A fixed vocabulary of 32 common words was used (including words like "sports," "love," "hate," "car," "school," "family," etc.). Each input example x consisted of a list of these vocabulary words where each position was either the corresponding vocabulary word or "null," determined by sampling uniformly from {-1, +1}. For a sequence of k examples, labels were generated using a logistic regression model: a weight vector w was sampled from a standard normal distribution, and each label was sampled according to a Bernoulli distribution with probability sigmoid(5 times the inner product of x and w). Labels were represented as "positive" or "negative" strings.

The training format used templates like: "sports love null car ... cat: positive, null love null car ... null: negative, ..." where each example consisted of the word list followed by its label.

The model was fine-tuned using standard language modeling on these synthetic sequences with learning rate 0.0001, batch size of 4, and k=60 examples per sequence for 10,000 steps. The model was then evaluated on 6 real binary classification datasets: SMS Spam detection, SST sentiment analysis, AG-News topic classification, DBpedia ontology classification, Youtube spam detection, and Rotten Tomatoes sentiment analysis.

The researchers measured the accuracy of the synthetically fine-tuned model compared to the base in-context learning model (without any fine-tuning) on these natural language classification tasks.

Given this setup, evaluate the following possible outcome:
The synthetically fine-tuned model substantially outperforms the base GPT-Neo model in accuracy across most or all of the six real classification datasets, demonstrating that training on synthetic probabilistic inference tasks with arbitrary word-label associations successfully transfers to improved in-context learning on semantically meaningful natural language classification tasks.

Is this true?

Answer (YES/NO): YES